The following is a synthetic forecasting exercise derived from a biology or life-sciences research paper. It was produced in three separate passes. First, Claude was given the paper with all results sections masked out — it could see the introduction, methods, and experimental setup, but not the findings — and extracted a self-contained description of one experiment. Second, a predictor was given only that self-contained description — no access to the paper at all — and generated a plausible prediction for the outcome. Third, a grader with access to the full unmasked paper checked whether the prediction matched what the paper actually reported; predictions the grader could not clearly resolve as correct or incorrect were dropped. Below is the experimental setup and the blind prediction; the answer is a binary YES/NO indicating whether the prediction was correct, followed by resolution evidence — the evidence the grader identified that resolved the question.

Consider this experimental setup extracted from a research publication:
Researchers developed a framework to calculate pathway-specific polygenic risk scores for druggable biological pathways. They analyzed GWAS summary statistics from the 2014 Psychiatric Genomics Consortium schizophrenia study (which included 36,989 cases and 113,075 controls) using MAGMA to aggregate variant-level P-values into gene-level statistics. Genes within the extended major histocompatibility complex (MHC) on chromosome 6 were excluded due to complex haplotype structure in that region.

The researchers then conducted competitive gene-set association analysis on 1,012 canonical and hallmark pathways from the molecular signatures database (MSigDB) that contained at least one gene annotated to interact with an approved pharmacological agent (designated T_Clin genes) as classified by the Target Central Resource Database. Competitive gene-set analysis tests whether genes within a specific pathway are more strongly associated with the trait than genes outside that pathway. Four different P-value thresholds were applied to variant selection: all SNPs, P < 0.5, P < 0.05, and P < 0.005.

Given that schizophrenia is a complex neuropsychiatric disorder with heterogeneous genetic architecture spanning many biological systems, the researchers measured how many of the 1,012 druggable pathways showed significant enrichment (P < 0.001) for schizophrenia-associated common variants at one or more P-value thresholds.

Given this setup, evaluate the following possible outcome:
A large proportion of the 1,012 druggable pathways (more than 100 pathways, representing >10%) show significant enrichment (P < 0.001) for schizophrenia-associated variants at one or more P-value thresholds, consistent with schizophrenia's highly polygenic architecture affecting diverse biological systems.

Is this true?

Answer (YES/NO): NO